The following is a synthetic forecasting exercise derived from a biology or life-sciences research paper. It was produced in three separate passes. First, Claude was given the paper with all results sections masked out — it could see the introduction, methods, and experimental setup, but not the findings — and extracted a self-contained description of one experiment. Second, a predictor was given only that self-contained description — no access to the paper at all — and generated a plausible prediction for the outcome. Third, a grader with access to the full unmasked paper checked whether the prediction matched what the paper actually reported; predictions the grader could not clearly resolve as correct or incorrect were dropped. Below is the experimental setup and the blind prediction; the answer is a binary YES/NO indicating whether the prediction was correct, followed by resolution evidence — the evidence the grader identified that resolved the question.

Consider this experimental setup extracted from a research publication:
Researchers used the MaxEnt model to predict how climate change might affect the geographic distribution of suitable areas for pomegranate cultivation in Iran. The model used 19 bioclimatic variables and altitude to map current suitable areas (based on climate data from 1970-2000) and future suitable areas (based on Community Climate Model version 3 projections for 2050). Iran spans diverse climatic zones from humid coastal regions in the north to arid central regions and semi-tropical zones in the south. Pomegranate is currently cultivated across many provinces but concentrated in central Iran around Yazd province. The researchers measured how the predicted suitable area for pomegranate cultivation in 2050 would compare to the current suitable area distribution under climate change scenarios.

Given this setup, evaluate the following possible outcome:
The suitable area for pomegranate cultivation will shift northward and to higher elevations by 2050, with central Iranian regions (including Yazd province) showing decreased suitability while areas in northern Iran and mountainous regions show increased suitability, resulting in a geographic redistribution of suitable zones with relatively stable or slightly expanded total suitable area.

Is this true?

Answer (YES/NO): NO